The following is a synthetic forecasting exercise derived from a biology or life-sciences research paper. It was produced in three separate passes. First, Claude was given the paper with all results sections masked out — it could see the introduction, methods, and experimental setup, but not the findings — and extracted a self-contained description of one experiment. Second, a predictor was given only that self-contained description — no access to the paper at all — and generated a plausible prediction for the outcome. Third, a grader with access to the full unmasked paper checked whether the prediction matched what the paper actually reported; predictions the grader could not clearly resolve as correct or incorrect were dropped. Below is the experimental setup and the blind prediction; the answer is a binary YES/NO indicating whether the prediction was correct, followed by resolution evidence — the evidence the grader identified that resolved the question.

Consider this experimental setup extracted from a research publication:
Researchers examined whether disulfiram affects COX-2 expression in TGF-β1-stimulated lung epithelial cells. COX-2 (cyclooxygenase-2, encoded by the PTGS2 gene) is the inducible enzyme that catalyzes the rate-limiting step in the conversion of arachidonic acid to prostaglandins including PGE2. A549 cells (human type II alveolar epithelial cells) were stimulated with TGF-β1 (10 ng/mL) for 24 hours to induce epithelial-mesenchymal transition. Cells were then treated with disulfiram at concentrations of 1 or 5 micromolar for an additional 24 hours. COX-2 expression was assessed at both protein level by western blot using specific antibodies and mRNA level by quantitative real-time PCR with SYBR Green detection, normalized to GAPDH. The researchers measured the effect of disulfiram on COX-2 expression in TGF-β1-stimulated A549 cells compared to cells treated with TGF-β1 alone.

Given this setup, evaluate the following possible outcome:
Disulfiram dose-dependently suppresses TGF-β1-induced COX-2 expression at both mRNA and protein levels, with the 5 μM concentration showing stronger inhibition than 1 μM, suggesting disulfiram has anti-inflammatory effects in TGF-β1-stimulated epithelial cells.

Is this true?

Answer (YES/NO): NO